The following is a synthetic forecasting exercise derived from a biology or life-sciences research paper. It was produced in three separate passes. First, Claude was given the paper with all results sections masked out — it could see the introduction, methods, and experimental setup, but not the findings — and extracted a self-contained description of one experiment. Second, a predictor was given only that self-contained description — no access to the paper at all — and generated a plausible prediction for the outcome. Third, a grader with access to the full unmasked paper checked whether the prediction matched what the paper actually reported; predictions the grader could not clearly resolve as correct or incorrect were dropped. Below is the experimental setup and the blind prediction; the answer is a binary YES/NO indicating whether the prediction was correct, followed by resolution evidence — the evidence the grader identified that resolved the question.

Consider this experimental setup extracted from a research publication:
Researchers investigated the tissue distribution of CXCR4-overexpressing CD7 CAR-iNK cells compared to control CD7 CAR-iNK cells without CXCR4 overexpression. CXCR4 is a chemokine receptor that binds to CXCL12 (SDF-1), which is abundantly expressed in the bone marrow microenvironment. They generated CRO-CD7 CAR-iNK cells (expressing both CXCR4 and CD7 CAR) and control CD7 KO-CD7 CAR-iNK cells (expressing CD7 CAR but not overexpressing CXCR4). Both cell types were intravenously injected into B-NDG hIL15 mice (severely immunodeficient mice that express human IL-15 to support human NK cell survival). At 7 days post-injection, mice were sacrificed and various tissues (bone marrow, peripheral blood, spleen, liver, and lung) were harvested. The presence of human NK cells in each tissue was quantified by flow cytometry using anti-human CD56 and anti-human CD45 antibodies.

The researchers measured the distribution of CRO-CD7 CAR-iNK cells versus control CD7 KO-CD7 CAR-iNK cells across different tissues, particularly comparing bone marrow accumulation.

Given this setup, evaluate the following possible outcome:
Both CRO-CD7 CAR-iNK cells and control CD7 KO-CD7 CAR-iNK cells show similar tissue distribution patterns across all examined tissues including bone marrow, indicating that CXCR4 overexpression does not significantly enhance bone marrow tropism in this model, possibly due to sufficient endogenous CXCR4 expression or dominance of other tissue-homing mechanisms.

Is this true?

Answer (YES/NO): NO